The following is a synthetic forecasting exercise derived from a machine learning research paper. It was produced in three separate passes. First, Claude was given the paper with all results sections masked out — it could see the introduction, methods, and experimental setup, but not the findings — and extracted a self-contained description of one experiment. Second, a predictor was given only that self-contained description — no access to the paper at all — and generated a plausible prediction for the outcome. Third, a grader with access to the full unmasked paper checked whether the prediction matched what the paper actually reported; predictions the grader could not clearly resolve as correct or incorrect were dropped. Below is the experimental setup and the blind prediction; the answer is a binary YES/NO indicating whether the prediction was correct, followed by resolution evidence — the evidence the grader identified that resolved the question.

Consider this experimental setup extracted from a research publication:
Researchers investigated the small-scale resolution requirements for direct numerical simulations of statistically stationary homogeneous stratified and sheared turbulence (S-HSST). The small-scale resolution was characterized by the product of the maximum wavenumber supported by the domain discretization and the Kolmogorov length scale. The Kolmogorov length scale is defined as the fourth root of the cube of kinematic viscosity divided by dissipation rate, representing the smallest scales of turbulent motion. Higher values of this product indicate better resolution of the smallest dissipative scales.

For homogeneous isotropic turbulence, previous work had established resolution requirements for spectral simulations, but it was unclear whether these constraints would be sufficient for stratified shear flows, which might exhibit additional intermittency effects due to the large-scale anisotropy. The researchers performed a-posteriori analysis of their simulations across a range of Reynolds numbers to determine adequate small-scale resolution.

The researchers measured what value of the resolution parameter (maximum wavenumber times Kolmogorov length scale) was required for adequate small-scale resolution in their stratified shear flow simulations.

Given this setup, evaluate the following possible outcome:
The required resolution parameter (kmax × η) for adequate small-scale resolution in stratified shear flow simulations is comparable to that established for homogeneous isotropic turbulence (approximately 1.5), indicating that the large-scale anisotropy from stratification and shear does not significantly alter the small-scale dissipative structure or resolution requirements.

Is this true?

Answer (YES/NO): NO